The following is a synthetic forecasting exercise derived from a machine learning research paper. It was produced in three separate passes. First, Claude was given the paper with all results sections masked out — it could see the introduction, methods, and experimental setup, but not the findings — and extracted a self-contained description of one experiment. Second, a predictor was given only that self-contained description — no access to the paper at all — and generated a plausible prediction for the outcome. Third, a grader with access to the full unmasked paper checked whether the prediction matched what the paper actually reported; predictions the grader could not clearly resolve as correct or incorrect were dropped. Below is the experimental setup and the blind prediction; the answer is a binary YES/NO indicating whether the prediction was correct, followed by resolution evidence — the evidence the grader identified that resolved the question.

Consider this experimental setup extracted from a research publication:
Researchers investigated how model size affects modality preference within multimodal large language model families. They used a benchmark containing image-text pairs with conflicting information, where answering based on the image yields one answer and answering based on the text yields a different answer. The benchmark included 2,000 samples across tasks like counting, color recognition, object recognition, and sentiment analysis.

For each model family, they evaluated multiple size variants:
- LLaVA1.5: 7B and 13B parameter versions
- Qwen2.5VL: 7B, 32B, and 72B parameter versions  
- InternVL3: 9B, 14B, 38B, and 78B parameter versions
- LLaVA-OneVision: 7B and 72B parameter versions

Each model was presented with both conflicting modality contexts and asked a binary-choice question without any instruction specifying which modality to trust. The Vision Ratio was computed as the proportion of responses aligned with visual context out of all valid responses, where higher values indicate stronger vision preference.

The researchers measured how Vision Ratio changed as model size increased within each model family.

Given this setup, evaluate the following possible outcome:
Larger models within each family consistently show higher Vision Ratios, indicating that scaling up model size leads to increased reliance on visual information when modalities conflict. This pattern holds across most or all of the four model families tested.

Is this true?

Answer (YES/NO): YES